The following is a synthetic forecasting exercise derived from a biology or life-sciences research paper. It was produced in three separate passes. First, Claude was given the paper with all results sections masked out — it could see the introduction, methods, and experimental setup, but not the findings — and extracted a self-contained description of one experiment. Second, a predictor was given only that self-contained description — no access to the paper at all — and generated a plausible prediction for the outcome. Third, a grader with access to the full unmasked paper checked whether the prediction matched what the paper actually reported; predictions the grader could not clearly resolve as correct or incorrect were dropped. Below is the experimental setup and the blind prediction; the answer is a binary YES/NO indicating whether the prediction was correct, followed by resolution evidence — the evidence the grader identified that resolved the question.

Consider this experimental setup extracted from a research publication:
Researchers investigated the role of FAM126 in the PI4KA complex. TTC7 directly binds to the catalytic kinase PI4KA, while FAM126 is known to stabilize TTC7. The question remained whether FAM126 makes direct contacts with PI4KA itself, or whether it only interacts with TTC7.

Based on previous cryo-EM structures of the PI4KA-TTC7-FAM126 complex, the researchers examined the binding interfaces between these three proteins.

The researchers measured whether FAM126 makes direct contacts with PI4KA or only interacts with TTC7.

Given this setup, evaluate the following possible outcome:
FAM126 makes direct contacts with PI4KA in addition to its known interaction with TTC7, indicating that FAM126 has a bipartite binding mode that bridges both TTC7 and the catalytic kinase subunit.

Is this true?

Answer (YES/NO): NO